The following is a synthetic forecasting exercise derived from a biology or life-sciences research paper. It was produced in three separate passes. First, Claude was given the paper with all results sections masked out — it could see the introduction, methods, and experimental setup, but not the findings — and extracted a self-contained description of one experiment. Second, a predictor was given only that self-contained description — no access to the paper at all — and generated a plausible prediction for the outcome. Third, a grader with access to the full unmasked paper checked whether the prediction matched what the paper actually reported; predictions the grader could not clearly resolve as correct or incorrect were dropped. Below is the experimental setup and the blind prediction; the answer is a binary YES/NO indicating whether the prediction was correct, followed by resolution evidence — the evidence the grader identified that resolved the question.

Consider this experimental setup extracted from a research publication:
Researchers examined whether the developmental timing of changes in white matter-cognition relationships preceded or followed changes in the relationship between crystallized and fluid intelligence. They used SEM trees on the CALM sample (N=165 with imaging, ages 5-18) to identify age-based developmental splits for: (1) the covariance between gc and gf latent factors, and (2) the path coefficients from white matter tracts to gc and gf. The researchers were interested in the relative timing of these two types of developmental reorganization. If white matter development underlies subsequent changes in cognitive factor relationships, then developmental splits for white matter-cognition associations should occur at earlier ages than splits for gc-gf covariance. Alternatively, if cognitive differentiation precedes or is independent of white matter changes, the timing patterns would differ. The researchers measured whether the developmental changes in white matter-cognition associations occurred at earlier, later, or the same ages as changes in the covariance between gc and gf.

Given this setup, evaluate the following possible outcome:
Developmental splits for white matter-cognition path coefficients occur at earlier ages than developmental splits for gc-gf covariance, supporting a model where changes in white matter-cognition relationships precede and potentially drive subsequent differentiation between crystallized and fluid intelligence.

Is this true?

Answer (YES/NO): YES